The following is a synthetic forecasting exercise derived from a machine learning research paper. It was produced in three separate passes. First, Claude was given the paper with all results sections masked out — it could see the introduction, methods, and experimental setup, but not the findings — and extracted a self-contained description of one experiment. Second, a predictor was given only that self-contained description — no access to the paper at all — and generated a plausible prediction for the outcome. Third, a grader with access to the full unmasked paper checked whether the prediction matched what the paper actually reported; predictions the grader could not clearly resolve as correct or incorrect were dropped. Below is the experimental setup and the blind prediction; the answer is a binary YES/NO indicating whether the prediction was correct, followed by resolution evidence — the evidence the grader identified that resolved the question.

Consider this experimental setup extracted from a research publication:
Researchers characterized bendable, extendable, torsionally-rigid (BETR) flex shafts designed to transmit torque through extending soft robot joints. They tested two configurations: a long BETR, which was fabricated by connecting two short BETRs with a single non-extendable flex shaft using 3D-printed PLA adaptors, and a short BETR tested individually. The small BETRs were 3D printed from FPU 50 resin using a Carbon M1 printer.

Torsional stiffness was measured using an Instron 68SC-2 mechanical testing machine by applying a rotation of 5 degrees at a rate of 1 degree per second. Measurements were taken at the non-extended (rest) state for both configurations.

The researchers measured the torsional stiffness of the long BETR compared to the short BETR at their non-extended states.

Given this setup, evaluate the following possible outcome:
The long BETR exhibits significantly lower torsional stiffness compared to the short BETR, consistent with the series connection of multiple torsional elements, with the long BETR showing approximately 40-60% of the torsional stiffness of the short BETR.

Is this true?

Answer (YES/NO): NO